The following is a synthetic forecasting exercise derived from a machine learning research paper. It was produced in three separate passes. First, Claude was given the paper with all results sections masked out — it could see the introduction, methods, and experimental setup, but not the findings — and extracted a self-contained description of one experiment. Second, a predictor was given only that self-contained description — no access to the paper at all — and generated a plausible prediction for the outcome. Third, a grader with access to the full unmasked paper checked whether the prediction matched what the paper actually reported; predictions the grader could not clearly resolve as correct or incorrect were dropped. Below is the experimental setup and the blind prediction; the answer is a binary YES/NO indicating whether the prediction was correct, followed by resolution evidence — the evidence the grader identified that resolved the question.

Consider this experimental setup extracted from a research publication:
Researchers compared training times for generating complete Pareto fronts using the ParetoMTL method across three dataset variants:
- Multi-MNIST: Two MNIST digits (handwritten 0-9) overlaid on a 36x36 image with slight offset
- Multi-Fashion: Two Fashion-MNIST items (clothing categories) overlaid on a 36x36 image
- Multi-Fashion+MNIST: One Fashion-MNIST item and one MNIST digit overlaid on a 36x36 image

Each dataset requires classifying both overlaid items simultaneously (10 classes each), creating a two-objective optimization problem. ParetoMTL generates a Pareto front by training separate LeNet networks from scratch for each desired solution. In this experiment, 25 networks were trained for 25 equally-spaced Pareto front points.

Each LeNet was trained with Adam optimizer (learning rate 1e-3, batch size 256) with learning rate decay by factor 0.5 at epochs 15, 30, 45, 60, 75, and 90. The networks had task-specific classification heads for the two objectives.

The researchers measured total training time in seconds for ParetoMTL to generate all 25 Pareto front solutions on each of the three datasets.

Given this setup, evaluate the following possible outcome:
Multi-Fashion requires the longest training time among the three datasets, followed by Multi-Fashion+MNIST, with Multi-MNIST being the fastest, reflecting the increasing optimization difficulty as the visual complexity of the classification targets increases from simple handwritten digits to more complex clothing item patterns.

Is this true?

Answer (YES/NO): YES